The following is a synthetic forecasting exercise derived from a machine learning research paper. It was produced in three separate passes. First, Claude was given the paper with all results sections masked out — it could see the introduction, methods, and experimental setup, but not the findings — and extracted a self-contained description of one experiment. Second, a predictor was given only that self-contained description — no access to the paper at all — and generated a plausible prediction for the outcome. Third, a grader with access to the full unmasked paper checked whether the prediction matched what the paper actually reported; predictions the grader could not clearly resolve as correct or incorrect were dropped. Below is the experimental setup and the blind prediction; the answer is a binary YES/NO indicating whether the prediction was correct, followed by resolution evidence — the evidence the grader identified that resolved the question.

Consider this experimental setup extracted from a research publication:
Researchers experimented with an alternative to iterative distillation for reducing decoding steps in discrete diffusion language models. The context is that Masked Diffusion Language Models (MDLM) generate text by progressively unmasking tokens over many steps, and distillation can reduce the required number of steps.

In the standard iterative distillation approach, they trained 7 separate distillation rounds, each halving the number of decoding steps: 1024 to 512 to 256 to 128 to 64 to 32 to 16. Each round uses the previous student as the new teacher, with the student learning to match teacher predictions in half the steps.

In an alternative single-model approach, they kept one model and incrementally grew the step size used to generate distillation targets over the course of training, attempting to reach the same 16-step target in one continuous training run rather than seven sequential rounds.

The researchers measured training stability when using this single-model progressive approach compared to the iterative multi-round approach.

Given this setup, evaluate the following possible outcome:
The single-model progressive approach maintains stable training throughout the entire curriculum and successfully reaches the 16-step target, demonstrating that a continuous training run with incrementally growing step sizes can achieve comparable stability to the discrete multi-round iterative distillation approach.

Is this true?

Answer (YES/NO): NO